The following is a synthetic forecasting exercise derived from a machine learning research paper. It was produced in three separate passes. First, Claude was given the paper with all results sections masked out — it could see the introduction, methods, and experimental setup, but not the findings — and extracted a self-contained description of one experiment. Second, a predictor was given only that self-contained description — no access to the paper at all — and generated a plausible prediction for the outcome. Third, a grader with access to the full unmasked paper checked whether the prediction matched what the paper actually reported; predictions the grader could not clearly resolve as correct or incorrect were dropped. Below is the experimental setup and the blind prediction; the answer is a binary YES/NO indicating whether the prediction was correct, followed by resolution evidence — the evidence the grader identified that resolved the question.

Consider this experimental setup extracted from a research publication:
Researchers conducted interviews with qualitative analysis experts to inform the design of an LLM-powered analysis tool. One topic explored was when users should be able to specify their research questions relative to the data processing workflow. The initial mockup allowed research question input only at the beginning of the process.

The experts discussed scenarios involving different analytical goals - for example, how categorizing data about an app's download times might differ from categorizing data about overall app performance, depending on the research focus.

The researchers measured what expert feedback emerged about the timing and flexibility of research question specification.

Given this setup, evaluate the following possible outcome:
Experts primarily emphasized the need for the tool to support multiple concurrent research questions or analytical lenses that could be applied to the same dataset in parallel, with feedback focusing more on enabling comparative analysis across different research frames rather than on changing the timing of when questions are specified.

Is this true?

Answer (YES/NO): NO